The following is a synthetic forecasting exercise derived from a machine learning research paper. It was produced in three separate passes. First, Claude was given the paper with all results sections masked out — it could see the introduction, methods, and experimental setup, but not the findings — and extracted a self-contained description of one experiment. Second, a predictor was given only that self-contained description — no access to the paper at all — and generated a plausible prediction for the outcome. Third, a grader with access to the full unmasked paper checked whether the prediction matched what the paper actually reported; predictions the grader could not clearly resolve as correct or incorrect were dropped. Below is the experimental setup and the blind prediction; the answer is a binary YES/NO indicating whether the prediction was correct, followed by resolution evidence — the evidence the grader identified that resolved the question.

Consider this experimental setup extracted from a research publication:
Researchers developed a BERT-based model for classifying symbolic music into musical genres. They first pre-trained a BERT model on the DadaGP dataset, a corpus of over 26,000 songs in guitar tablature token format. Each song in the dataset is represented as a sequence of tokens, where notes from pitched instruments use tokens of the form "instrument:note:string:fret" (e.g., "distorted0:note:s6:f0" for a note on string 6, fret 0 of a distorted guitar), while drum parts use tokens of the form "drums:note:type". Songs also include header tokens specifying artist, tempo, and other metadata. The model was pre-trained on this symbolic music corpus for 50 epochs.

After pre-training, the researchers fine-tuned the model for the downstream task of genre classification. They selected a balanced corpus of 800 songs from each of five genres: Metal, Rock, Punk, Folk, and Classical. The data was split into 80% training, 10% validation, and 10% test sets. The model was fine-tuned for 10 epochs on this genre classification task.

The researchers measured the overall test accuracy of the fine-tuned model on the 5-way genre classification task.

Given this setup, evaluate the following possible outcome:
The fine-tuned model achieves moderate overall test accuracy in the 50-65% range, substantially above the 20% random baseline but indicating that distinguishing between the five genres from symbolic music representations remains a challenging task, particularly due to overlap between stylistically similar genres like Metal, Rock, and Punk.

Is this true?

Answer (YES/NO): NO